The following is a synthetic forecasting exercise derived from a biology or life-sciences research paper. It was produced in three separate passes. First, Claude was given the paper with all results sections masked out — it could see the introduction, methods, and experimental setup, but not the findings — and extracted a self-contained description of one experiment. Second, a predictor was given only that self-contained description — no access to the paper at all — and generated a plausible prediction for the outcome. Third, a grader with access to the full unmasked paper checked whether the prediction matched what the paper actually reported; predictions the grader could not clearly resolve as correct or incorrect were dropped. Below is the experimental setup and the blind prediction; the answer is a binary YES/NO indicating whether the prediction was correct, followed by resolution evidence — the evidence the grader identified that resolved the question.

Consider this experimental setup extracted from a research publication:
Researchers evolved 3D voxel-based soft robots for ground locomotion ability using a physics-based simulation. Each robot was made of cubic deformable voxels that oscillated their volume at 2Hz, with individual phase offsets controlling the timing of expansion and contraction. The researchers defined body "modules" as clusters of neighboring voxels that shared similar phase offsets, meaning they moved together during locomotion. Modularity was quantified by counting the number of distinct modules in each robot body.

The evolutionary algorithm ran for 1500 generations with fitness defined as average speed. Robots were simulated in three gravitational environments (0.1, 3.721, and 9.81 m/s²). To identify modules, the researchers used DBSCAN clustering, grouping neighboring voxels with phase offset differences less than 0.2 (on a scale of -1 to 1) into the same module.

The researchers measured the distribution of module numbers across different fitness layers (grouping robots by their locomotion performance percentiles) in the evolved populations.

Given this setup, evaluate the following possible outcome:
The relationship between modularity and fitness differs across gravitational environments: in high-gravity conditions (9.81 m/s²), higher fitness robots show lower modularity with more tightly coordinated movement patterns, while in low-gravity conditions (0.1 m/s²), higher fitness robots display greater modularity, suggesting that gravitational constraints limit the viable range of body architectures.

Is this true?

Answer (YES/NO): NO